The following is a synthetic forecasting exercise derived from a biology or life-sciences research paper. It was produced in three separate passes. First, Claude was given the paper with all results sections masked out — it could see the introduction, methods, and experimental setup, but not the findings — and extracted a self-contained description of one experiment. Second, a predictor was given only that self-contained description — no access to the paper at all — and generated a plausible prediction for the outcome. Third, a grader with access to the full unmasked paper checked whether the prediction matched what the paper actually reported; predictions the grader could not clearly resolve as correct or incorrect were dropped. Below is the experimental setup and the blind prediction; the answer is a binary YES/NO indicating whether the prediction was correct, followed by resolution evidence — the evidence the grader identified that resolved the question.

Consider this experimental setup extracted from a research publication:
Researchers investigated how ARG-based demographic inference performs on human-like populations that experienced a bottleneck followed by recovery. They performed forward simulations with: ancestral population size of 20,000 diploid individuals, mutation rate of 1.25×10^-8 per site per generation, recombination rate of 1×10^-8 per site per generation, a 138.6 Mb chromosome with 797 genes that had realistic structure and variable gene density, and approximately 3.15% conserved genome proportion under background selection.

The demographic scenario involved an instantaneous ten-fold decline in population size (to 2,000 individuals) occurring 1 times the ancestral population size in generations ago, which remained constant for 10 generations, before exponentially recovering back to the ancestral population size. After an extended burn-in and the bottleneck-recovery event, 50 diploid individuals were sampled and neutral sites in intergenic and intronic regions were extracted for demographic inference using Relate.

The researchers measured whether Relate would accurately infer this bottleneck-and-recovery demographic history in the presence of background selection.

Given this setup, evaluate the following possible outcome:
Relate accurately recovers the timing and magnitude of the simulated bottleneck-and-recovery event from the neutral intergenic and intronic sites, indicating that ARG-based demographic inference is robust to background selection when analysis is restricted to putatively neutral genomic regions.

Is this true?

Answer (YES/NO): NO